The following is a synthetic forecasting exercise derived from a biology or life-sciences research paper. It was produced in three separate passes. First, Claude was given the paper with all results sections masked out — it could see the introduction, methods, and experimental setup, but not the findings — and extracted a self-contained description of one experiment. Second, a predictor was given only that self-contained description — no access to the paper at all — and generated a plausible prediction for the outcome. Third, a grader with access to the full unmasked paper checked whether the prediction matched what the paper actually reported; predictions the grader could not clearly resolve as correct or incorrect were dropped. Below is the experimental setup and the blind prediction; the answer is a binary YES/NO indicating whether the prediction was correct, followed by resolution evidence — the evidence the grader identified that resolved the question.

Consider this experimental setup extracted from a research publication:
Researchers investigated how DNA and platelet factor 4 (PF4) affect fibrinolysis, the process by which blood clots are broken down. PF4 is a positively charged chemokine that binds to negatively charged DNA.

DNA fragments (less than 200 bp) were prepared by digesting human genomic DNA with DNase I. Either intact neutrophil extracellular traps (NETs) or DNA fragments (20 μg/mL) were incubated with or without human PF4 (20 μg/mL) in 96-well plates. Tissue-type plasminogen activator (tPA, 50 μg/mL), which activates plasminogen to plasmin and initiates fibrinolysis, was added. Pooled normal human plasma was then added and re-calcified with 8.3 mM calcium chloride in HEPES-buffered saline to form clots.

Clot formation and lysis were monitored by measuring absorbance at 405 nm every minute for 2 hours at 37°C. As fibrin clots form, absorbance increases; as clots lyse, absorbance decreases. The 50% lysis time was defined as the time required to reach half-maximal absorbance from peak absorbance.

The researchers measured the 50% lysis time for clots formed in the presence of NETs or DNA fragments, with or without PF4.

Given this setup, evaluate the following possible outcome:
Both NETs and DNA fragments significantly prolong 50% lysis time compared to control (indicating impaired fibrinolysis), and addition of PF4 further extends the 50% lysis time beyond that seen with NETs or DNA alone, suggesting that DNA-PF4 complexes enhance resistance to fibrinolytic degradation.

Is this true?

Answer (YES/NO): NO